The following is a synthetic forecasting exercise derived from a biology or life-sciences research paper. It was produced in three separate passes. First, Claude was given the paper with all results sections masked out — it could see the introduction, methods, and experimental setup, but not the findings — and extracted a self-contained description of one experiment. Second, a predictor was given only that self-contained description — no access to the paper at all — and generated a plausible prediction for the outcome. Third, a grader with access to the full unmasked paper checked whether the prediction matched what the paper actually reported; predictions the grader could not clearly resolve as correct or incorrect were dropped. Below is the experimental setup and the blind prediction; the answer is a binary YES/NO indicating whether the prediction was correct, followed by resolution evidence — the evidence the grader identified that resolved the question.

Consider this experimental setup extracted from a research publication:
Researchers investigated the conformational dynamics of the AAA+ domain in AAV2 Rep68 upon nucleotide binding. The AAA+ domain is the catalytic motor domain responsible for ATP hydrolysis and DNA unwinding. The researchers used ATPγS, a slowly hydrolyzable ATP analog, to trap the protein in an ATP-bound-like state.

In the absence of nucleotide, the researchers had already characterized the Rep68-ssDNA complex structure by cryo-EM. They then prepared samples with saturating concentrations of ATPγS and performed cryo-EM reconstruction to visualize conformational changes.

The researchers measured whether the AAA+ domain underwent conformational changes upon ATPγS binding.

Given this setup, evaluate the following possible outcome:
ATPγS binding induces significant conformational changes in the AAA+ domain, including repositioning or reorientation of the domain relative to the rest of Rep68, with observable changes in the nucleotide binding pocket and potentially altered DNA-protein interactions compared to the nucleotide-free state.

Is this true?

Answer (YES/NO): YES